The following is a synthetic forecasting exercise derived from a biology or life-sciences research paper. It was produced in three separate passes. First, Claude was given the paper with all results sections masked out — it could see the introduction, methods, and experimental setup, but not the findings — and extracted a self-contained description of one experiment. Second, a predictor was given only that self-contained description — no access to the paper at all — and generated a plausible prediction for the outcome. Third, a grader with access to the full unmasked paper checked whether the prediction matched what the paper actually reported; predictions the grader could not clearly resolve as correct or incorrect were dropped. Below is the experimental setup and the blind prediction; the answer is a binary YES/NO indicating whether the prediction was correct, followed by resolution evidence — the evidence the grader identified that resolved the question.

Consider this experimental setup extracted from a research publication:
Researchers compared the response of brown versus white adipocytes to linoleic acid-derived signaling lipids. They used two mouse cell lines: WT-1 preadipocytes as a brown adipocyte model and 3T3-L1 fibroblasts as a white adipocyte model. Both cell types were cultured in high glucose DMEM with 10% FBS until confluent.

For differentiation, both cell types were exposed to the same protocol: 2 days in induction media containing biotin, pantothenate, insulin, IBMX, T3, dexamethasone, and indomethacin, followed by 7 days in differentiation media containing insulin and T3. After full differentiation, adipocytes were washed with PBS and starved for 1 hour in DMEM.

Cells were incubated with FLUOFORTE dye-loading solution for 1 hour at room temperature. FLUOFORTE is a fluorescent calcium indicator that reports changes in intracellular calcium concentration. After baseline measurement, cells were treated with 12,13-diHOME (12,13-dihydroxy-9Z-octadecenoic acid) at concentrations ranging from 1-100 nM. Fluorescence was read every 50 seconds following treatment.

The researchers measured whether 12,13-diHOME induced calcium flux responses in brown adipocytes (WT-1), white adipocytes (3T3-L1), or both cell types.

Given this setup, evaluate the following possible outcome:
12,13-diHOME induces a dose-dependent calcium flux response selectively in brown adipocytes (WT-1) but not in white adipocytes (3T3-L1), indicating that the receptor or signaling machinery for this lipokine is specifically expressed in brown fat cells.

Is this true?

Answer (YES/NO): NO